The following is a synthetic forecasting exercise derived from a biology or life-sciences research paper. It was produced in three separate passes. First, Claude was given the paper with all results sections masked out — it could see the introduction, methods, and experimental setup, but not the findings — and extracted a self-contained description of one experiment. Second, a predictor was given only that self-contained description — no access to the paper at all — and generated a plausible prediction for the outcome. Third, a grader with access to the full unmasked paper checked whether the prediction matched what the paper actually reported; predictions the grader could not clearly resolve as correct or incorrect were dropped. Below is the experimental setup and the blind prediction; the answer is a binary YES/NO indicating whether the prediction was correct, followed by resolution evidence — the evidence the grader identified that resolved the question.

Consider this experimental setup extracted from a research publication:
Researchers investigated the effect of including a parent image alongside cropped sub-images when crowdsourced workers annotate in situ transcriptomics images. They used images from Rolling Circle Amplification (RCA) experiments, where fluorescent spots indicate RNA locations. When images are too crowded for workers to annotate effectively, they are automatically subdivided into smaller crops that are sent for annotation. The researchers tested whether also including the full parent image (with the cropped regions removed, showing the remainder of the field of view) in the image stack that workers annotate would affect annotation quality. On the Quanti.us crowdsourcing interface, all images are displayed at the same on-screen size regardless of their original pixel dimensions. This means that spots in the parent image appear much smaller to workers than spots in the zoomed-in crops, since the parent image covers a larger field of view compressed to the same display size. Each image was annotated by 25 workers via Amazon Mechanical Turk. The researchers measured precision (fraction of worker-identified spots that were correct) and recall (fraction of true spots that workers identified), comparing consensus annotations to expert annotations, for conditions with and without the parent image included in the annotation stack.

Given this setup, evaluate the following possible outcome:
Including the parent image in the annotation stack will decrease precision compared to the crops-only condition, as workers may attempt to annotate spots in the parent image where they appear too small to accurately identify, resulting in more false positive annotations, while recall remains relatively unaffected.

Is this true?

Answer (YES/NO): NO